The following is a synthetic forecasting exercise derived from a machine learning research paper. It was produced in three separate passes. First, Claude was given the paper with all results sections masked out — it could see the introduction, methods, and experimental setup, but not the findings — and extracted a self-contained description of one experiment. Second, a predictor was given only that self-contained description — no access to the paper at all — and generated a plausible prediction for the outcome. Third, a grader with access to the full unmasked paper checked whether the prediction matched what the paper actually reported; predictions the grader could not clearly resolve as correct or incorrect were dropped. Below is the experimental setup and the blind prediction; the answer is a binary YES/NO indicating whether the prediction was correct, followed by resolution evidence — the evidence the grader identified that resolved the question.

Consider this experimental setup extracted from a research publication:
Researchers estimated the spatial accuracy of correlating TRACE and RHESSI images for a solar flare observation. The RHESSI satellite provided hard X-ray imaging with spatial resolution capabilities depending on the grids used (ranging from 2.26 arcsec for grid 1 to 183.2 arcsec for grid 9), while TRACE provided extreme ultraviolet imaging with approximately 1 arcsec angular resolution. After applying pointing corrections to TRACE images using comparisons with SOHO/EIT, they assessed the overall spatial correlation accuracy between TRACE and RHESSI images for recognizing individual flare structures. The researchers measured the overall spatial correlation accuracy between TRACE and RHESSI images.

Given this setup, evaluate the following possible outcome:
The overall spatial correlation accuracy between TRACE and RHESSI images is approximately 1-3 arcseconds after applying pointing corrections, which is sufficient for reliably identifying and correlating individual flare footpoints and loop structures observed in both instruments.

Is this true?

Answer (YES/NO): NO